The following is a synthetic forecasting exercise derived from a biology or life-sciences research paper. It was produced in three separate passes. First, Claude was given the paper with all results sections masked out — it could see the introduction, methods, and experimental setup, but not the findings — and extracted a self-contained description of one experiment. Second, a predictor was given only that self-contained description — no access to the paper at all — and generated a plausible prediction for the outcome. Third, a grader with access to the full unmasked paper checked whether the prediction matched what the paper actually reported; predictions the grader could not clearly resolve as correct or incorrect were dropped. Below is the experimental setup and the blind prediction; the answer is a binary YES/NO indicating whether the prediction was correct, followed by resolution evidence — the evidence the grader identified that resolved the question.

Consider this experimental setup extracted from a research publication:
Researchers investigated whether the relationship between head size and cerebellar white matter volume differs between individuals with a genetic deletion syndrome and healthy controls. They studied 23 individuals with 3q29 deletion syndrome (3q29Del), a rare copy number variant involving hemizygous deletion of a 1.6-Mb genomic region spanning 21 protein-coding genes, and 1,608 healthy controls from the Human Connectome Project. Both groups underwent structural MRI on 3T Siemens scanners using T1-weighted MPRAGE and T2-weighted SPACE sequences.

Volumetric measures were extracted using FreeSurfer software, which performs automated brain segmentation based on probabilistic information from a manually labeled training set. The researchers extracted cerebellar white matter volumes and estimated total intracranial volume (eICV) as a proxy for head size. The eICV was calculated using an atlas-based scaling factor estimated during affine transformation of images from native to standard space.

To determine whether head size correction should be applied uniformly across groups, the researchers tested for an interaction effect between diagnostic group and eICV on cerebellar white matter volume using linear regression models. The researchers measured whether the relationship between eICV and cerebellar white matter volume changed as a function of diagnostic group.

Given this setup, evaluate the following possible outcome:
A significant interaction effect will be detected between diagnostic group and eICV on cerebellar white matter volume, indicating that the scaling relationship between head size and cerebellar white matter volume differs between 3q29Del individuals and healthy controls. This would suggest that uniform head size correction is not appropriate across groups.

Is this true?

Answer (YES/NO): YES